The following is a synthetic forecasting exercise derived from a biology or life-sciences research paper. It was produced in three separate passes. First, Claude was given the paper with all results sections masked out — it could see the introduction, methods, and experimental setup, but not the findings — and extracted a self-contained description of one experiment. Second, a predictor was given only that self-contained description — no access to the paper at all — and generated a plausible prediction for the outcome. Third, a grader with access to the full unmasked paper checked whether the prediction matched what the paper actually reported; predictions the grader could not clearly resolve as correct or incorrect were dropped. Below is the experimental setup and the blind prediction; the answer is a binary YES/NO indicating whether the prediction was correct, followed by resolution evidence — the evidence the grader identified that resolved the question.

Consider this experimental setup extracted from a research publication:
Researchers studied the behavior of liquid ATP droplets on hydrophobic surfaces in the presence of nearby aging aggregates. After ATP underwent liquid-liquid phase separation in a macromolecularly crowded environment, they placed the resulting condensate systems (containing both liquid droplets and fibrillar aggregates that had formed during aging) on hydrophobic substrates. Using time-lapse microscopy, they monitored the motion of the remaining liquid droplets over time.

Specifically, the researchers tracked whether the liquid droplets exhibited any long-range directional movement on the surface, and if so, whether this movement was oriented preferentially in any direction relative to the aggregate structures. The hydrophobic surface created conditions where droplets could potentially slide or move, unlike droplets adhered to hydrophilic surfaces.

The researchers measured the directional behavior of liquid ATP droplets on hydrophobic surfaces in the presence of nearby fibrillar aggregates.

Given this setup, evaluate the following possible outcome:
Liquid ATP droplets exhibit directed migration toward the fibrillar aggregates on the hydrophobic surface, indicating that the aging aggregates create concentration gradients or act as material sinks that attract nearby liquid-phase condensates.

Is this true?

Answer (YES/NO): YES